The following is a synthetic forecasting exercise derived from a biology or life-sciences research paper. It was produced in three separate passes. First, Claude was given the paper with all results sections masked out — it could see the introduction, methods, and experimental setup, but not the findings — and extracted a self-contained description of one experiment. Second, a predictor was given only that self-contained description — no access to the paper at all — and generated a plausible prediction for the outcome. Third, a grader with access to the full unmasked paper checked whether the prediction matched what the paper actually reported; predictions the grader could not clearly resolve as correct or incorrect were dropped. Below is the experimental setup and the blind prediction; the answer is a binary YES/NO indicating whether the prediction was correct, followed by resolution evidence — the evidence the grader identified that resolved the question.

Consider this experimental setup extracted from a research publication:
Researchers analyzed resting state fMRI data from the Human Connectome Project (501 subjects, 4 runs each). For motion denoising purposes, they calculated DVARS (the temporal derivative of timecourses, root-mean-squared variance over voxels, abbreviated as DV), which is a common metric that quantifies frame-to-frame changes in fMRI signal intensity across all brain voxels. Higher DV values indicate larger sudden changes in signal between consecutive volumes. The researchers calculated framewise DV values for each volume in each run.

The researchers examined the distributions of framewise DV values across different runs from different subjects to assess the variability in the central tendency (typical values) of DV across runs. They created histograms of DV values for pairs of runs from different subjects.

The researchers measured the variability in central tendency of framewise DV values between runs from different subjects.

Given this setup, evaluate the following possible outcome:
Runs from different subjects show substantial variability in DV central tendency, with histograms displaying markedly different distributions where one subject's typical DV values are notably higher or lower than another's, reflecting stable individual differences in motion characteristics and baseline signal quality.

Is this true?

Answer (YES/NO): NO